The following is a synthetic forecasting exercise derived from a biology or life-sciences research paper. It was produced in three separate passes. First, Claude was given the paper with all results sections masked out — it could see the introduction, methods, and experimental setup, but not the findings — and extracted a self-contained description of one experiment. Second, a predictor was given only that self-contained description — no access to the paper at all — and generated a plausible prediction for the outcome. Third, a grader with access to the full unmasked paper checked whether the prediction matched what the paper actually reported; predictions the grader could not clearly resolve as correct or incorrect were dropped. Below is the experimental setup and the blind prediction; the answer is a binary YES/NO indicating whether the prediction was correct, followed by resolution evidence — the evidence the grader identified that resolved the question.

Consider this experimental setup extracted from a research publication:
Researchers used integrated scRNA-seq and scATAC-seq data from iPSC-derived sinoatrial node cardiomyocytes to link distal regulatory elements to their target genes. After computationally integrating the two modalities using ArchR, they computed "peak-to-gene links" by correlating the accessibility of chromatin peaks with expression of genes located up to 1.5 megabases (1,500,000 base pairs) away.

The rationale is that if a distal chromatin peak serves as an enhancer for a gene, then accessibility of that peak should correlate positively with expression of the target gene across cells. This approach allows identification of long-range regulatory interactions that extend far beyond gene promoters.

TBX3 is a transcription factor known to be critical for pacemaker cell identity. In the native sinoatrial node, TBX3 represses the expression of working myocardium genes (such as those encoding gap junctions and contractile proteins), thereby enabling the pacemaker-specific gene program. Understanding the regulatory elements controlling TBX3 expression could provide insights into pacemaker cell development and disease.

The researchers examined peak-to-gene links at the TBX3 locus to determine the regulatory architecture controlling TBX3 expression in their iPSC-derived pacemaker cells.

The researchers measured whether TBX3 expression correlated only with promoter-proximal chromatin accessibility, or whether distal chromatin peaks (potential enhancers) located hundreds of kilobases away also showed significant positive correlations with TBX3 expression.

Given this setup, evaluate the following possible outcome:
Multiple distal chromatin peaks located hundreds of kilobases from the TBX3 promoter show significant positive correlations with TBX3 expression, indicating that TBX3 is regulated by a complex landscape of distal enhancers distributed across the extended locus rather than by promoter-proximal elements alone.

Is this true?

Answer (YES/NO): NO